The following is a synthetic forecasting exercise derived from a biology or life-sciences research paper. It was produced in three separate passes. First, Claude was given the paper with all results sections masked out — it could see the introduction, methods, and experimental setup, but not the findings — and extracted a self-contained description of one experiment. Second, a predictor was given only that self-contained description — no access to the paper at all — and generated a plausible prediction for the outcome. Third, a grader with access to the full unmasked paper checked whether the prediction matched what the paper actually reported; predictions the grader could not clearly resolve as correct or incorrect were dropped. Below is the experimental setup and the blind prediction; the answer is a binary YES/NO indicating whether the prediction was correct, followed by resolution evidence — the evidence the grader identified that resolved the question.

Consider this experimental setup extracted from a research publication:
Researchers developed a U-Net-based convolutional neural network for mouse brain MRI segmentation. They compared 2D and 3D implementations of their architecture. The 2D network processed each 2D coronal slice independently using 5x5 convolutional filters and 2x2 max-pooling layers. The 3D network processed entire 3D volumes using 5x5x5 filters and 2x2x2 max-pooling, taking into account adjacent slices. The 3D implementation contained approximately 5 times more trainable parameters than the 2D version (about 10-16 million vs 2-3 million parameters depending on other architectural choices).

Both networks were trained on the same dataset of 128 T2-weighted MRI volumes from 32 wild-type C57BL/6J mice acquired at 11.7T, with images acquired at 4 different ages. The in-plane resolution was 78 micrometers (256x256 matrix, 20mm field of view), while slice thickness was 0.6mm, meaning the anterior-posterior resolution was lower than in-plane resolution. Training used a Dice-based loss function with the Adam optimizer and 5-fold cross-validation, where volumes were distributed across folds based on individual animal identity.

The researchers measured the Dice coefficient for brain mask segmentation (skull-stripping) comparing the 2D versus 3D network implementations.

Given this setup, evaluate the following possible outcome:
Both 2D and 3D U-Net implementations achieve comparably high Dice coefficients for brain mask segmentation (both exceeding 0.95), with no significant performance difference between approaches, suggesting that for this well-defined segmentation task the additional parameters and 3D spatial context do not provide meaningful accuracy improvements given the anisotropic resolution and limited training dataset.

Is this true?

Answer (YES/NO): NO